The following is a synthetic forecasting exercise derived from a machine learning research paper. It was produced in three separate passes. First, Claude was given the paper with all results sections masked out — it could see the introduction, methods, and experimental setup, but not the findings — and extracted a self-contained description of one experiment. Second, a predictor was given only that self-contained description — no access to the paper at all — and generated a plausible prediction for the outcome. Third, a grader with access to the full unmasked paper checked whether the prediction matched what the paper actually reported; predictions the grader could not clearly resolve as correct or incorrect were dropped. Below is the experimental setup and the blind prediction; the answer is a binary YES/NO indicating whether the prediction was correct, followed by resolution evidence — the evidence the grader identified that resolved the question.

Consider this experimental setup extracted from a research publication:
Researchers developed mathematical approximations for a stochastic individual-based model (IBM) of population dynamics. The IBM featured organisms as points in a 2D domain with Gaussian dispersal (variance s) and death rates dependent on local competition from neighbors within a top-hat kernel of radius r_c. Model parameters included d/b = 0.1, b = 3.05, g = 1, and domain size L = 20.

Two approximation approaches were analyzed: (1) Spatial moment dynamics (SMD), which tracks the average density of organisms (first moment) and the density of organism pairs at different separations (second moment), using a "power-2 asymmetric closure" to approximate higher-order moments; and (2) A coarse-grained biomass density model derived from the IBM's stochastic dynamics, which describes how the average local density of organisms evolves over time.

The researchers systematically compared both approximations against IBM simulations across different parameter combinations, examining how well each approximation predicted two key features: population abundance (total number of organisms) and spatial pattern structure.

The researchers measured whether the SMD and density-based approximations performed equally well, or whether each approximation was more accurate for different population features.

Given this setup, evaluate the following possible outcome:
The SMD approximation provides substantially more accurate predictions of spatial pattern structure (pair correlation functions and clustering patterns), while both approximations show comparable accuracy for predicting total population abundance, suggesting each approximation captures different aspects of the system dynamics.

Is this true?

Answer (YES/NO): NO